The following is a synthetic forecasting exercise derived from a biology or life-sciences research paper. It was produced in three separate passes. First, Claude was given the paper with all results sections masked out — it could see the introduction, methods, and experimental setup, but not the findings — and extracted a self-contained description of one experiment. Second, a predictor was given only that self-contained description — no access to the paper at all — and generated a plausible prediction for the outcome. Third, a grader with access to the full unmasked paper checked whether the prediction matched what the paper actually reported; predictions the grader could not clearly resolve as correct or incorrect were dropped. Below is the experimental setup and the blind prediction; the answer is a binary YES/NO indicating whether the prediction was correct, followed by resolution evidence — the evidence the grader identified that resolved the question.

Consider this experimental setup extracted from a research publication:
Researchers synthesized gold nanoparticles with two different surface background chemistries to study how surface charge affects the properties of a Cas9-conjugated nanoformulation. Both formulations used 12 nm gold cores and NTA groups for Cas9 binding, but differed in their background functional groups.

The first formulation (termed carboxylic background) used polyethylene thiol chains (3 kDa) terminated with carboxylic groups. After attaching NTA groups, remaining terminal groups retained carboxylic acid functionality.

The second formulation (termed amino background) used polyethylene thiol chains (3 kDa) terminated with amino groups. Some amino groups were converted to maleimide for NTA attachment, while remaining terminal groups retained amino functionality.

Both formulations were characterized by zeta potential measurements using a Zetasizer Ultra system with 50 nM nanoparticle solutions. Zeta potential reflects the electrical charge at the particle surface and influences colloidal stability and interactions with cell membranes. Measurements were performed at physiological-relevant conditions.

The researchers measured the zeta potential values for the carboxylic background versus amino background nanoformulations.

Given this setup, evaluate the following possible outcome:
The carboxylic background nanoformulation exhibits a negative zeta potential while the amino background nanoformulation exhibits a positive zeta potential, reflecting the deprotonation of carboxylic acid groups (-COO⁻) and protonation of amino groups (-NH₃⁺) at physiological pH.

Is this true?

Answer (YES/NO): NO